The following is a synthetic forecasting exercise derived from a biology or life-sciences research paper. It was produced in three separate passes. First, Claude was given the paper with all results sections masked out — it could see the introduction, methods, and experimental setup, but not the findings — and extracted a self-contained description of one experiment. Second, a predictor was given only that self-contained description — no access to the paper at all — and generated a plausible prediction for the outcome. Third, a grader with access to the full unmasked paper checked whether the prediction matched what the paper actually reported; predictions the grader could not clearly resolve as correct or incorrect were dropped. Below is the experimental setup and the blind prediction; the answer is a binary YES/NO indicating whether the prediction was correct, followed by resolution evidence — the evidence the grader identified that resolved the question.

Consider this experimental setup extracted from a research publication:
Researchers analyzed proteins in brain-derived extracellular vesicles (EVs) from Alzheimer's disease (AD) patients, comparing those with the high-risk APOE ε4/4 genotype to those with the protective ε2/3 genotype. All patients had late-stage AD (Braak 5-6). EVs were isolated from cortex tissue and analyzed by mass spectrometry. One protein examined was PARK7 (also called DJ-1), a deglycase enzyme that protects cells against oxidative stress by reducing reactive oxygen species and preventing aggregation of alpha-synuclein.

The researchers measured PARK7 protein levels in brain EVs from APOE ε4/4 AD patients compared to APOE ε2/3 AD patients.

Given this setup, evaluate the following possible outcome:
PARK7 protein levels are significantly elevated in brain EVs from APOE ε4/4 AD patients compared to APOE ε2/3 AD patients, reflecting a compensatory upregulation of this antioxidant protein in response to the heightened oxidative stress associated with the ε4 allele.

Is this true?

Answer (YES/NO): YES